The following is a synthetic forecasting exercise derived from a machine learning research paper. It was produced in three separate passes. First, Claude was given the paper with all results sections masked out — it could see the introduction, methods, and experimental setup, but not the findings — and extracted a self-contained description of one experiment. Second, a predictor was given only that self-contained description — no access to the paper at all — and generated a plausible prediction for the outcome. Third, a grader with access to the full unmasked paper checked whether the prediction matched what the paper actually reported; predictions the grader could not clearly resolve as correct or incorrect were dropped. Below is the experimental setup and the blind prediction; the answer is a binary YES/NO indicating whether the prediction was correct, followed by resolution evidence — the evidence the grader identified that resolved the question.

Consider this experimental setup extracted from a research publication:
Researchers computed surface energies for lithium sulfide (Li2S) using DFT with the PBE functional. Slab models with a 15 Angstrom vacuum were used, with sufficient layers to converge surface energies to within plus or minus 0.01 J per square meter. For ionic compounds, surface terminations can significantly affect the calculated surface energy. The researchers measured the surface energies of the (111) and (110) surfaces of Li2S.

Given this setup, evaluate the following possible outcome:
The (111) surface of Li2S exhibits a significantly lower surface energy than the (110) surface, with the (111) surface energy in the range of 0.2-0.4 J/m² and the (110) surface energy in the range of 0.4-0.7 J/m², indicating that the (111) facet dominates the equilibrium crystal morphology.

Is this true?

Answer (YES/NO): YES